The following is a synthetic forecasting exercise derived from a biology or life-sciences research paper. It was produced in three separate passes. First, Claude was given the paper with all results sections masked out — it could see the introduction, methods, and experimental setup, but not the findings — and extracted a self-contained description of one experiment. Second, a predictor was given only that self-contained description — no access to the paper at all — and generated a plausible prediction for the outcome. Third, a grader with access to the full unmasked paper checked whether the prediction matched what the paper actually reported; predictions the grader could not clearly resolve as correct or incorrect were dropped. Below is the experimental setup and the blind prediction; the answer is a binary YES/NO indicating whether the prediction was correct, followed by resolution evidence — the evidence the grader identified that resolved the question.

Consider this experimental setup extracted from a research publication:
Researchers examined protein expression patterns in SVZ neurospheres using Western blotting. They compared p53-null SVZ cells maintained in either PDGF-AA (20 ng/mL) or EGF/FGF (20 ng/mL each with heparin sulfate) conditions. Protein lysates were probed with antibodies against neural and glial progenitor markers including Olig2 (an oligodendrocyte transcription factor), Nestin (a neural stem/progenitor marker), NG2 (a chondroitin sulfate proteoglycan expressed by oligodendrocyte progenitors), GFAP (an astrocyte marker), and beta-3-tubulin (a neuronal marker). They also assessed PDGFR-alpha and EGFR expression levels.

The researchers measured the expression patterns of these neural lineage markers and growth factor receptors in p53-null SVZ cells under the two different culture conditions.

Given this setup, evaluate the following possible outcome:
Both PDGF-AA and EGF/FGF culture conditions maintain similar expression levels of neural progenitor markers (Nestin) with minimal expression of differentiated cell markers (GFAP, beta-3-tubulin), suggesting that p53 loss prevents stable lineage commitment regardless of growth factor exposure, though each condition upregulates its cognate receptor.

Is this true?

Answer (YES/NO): NO